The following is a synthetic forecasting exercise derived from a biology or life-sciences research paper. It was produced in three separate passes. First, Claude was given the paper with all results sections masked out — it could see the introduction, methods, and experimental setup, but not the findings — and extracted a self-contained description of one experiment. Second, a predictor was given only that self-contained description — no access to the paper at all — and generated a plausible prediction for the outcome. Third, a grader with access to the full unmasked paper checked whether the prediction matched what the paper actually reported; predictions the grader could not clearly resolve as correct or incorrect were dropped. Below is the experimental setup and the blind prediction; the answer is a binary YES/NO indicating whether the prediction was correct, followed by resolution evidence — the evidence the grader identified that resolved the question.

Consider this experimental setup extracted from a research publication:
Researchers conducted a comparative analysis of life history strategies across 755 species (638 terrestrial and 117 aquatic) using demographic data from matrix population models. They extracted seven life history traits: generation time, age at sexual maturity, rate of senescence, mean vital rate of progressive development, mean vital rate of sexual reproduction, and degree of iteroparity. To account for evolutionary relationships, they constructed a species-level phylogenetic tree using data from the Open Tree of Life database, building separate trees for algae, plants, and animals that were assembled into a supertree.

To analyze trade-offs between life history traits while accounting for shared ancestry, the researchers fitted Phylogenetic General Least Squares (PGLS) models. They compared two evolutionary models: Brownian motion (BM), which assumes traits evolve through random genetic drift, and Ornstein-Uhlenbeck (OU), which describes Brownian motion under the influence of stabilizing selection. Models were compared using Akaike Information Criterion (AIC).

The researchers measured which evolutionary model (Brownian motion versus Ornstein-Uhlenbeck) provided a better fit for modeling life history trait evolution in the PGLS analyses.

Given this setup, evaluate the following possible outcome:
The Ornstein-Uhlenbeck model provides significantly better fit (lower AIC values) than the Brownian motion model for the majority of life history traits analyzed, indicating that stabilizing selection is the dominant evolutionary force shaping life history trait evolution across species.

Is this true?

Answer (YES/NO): NO